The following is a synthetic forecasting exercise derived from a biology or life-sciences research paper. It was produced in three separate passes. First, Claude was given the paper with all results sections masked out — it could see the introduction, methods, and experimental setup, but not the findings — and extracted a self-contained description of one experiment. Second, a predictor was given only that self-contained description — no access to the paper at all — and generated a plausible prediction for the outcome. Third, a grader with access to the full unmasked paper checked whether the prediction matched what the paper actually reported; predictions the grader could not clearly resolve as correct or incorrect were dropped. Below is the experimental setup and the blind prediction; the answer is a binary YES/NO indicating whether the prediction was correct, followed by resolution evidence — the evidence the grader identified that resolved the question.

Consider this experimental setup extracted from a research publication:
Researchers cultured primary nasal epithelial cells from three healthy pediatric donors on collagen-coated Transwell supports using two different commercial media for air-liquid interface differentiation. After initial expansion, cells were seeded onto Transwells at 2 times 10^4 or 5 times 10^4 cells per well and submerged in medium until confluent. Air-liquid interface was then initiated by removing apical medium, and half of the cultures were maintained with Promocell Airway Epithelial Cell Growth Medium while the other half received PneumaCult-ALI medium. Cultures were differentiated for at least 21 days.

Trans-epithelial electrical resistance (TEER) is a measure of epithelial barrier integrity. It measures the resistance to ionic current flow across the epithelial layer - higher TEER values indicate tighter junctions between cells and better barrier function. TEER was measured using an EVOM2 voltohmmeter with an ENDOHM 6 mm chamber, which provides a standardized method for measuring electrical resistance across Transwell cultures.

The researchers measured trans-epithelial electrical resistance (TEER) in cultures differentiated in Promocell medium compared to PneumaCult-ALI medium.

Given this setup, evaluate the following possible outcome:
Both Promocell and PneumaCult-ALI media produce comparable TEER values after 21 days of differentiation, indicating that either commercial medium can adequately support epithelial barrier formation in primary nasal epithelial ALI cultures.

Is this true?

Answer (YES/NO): YES